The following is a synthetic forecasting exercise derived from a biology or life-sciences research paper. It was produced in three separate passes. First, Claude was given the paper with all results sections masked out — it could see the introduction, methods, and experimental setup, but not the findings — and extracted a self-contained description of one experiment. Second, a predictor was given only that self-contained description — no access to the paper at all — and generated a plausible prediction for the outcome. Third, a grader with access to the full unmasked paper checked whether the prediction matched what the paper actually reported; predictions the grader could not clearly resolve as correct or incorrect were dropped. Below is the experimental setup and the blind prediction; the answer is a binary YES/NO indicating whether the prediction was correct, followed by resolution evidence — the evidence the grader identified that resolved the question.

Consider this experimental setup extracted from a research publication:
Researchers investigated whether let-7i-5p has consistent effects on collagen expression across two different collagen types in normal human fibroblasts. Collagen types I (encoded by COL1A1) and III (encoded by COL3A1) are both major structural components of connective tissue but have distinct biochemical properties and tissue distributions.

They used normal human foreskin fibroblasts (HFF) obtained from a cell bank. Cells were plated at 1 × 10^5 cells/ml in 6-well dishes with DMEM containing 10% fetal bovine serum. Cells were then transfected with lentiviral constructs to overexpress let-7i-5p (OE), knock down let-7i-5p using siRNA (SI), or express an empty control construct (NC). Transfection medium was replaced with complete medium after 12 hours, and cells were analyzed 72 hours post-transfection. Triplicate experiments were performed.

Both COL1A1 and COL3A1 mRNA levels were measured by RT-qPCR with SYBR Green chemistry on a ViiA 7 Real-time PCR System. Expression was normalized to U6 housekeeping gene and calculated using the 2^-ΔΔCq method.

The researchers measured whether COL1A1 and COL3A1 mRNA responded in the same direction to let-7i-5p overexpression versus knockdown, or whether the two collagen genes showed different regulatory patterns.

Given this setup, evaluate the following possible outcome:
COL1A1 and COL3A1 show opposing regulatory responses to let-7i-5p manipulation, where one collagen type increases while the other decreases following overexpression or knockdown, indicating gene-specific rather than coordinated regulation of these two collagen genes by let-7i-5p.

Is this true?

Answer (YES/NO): NO